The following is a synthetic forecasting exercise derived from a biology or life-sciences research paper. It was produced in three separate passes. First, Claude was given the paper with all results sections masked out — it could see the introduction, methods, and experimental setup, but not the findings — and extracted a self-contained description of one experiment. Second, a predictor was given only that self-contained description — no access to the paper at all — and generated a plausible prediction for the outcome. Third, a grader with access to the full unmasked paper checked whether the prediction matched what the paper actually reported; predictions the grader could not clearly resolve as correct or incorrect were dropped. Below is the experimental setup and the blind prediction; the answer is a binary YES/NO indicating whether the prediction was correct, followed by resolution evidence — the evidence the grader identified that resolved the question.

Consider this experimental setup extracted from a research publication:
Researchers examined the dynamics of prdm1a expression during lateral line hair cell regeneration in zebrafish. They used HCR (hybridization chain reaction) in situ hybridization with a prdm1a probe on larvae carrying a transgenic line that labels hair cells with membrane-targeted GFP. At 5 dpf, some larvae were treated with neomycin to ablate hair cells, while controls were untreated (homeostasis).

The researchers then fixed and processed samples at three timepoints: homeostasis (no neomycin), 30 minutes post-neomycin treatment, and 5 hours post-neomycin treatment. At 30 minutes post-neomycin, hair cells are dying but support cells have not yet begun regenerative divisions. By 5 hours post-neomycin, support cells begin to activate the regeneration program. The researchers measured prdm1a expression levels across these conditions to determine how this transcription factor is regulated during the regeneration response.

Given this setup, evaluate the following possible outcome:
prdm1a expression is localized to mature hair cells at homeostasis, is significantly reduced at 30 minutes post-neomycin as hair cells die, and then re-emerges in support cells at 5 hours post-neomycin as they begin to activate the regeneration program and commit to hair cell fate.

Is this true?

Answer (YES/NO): NO